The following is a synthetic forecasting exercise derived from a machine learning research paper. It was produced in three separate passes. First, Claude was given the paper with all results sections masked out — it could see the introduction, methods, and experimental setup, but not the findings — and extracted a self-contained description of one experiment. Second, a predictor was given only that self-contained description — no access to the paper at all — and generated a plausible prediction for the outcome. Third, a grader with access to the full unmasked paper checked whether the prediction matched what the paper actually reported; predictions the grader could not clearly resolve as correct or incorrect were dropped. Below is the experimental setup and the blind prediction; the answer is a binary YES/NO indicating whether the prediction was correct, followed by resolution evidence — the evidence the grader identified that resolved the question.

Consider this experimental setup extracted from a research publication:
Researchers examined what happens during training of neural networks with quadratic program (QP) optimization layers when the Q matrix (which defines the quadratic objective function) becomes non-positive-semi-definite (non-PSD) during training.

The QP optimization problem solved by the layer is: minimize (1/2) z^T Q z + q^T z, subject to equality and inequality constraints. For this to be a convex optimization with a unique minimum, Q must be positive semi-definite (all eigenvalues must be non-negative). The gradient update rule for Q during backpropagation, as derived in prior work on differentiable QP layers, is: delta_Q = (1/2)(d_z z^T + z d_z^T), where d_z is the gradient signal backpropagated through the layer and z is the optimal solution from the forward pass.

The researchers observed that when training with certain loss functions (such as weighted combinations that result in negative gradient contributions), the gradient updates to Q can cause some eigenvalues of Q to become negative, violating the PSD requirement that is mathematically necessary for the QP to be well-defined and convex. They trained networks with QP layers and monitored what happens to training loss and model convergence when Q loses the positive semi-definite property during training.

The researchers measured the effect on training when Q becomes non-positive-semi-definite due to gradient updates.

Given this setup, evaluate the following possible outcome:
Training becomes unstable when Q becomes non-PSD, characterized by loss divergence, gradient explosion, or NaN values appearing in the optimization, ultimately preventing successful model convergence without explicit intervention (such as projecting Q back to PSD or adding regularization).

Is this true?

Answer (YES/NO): NO